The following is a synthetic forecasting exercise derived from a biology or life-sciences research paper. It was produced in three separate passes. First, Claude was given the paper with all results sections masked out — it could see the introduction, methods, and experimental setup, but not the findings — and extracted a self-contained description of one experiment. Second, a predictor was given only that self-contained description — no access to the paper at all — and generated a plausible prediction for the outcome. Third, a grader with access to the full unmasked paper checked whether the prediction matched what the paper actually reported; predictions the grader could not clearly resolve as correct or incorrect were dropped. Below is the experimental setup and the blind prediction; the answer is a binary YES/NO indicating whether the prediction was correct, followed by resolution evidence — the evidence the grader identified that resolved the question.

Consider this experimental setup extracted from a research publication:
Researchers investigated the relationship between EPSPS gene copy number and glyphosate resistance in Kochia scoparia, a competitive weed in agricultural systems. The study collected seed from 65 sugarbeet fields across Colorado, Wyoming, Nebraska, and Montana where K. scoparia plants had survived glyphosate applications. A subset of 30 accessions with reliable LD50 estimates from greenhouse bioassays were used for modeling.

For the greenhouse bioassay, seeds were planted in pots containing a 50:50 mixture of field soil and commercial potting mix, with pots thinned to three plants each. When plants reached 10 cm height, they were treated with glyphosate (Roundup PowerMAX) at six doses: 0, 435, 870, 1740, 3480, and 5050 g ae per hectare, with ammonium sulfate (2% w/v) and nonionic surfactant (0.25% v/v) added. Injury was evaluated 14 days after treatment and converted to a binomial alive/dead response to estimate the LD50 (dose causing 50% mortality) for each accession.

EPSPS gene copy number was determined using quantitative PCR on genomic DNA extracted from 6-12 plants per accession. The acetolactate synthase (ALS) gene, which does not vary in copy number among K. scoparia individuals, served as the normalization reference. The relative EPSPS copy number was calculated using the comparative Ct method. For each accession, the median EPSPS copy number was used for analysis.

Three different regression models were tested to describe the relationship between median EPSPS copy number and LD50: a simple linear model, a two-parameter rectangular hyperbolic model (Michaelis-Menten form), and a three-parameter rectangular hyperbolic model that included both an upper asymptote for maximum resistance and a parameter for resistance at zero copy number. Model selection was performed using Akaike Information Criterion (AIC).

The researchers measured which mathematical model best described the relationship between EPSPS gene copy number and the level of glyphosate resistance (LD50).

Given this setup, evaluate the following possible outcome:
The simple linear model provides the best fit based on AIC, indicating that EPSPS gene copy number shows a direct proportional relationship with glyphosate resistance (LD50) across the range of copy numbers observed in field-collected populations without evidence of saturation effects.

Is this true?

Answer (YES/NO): NO